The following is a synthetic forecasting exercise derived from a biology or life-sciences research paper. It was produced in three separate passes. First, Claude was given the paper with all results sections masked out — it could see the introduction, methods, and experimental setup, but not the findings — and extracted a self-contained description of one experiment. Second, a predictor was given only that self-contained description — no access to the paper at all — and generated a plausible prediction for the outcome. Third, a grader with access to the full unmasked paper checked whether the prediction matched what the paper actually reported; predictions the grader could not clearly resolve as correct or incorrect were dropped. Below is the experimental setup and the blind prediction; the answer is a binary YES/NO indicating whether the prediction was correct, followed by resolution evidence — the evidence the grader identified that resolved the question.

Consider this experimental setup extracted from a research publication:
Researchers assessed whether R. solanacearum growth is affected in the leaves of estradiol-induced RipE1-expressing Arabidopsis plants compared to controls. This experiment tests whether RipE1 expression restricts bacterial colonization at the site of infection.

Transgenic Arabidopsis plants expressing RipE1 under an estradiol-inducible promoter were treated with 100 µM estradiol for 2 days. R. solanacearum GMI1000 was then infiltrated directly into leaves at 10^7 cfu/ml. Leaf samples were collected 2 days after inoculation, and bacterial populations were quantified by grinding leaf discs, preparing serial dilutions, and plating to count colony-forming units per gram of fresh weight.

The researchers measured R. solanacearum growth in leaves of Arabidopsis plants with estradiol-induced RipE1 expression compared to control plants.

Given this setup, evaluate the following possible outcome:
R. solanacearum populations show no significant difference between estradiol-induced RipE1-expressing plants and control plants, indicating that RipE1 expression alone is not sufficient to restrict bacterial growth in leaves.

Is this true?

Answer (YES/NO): NO